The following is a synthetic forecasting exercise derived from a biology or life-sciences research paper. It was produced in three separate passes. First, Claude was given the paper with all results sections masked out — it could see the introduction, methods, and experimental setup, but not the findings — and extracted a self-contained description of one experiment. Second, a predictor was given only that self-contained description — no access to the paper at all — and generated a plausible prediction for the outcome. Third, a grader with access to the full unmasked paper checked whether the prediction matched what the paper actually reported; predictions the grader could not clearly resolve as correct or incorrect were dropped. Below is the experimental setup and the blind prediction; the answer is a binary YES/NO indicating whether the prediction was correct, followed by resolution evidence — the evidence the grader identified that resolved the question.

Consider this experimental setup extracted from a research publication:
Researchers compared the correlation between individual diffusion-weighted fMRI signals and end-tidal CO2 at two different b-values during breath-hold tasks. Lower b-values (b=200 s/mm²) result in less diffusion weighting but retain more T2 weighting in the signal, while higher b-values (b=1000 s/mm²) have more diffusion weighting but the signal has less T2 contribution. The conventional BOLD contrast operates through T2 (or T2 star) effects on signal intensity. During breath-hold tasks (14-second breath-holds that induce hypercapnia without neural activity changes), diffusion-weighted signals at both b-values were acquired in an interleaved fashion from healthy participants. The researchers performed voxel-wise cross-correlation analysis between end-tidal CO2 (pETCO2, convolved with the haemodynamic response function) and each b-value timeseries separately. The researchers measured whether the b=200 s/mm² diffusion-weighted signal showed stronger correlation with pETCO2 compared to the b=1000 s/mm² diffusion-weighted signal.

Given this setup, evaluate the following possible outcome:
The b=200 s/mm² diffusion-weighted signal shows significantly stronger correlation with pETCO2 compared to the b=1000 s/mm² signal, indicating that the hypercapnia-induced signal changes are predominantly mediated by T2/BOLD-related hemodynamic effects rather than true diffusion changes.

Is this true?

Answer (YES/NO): YES